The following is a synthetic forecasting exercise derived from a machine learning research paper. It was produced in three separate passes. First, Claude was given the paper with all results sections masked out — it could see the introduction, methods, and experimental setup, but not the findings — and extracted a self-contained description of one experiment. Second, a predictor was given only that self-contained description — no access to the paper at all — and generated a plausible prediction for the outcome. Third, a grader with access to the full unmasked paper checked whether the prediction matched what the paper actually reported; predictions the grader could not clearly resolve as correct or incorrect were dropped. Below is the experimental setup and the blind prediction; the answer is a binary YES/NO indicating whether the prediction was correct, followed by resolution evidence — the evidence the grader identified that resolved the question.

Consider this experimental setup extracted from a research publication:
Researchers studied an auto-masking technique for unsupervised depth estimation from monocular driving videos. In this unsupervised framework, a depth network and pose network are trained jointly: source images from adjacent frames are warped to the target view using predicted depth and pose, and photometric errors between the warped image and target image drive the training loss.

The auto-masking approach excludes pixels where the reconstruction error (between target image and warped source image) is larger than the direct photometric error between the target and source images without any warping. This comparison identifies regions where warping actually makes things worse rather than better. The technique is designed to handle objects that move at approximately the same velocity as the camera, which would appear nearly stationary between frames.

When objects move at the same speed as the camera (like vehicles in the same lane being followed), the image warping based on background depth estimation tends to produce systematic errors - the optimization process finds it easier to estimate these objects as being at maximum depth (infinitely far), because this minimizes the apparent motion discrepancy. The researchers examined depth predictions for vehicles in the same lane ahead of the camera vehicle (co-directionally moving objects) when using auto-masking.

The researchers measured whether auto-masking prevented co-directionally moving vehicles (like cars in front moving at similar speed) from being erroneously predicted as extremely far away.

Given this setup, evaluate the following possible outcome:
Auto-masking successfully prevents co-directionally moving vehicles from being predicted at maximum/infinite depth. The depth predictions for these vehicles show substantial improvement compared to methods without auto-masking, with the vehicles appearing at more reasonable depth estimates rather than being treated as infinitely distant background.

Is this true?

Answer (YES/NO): YES